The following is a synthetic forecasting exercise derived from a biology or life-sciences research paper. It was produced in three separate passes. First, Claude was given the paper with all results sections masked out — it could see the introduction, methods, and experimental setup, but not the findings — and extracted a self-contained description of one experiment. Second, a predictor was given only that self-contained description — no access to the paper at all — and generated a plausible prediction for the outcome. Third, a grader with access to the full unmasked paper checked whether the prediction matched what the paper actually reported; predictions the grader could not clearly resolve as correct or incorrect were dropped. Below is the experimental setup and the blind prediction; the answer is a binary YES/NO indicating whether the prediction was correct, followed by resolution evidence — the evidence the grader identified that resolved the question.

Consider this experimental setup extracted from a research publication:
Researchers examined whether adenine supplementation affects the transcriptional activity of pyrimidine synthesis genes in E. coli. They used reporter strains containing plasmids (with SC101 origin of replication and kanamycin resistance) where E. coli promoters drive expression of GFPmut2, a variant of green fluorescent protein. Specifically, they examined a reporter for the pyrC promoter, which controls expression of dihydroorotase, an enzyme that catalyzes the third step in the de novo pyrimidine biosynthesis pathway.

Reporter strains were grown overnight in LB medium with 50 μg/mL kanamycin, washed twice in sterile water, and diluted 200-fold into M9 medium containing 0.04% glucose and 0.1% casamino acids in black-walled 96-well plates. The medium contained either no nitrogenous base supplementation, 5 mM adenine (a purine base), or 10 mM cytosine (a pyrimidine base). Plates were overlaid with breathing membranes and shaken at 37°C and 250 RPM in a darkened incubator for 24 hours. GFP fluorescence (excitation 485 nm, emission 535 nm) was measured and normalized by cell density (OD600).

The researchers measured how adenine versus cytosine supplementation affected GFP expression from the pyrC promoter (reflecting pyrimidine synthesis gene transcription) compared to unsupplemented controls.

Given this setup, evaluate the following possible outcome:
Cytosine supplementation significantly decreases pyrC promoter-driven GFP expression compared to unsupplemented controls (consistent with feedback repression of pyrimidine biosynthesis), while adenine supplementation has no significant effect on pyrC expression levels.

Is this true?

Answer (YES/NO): NO